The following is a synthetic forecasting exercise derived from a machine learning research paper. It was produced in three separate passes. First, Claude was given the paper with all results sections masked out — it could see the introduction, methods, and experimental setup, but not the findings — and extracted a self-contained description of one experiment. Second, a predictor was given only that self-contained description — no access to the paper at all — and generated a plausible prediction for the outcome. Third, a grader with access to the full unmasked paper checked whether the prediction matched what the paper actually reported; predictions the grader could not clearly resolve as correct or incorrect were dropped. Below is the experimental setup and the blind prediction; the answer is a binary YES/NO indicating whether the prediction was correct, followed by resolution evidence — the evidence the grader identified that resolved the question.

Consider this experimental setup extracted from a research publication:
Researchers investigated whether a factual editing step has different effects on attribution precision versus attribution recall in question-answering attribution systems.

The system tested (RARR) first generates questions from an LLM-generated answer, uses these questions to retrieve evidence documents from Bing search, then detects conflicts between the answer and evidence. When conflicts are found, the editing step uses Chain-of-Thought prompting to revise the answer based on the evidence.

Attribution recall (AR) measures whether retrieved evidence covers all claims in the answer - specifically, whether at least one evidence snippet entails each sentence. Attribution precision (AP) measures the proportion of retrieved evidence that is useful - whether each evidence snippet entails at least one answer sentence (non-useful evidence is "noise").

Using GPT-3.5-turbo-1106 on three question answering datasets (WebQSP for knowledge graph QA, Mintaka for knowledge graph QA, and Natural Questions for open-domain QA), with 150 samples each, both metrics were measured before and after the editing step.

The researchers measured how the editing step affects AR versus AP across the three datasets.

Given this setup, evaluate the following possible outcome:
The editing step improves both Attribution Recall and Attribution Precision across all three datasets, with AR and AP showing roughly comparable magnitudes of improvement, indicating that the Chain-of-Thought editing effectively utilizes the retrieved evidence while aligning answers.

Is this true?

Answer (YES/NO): NO